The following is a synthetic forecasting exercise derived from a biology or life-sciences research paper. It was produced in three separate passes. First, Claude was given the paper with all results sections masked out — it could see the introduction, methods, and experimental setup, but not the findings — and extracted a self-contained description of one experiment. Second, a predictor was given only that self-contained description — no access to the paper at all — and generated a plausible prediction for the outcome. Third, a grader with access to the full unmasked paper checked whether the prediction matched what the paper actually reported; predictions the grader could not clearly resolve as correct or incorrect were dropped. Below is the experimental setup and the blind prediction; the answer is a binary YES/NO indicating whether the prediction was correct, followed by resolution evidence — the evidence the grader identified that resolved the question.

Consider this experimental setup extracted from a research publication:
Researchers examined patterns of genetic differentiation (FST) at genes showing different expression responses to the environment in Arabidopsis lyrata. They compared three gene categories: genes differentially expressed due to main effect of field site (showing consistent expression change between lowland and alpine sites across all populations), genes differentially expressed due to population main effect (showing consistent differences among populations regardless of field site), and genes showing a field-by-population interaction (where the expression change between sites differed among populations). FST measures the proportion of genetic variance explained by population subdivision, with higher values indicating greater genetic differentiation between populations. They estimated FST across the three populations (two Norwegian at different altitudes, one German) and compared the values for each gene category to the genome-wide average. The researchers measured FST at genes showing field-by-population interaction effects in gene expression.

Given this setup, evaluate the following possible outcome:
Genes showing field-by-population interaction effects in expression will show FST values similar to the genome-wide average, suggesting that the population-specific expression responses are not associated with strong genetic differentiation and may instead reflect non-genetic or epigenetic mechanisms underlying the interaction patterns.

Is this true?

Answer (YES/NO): NO